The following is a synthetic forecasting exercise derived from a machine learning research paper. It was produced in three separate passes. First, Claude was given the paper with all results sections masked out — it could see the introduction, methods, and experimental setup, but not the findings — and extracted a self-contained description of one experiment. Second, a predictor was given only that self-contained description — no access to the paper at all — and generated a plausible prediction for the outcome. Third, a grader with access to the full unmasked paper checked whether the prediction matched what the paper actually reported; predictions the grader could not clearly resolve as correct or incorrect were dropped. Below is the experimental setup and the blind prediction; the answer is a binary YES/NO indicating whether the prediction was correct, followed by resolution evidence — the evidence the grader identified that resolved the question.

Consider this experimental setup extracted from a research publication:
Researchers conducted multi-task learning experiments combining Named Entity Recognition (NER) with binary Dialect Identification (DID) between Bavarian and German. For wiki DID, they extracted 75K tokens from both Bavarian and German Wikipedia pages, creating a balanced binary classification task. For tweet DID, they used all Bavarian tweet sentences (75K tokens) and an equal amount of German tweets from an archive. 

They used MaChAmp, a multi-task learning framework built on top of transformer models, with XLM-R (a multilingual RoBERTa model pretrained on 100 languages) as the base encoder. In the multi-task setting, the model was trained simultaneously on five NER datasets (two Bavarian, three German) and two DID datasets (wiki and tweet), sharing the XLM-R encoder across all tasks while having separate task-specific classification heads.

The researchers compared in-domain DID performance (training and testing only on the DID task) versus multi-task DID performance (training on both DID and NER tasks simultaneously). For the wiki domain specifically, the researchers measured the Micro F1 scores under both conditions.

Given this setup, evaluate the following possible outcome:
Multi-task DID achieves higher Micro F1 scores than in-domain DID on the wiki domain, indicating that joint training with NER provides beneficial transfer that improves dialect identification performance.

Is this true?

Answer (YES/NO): NO